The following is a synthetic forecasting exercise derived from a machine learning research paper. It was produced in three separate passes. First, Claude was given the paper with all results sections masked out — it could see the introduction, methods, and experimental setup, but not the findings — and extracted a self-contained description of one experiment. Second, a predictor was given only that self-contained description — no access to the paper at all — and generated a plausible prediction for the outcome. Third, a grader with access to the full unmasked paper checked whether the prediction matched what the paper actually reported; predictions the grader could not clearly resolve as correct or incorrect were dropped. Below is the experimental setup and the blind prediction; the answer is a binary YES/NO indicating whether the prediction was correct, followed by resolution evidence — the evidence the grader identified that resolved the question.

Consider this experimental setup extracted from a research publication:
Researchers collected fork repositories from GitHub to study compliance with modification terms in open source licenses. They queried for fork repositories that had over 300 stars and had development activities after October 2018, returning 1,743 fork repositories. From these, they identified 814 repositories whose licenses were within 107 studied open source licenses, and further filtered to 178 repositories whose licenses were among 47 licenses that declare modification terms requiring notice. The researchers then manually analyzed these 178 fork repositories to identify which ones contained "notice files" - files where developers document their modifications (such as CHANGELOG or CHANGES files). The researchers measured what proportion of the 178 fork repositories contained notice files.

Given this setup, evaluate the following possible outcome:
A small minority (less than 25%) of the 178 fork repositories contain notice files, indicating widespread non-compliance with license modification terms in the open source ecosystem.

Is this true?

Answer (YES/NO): NO